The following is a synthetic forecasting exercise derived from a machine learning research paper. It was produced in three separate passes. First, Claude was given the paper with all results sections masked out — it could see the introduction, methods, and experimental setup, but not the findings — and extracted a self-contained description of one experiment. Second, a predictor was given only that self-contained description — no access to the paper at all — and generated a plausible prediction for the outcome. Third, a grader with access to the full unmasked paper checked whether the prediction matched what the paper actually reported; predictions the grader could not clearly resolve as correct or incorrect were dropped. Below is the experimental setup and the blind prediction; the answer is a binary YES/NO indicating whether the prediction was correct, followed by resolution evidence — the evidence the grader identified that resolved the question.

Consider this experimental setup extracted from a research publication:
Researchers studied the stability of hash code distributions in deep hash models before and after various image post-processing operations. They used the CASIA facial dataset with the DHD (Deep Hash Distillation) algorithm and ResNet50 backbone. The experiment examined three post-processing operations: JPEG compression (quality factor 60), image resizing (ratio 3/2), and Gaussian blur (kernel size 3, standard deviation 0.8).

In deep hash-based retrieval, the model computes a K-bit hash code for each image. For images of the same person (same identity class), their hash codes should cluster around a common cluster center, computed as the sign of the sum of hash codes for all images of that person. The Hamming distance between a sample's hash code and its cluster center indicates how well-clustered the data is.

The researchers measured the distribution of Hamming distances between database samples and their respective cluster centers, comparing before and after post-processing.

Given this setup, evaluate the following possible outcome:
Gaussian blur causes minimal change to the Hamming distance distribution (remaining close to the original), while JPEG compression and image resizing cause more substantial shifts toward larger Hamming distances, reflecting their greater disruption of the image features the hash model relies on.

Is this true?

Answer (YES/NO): NO